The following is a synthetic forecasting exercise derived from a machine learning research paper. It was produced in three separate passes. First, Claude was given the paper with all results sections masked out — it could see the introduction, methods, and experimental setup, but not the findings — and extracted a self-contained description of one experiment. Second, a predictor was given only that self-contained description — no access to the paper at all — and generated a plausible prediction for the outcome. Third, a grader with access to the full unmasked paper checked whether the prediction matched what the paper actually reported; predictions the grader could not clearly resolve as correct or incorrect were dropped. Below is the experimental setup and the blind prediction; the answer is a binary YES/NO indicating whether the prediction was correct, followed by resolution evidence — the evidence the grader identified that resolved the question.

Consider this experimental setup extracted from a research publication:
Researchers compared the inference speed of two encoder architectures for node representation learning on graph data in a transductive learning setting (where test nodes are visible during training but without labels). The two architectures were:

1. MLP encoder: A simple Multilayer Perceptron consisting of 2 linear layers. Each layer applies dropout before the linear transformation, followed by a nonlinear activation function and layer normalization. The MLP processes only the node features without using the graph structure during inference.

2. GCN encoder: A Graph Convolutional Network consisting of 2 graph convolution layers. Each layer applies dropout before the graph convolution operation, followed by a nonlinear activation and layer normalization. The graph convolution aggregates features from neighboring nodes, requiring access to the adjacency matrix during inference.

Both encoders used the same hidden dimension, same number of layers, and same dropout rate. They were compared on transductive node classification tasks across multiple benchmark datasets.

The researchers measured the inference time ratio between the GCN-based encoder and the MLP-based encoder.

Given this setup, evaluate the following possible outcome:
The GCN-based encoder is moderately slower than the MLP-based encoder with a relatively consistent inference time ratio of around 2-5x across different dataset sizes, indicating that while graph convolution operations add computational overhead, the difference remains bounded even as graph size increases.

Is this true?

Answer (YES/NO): NO